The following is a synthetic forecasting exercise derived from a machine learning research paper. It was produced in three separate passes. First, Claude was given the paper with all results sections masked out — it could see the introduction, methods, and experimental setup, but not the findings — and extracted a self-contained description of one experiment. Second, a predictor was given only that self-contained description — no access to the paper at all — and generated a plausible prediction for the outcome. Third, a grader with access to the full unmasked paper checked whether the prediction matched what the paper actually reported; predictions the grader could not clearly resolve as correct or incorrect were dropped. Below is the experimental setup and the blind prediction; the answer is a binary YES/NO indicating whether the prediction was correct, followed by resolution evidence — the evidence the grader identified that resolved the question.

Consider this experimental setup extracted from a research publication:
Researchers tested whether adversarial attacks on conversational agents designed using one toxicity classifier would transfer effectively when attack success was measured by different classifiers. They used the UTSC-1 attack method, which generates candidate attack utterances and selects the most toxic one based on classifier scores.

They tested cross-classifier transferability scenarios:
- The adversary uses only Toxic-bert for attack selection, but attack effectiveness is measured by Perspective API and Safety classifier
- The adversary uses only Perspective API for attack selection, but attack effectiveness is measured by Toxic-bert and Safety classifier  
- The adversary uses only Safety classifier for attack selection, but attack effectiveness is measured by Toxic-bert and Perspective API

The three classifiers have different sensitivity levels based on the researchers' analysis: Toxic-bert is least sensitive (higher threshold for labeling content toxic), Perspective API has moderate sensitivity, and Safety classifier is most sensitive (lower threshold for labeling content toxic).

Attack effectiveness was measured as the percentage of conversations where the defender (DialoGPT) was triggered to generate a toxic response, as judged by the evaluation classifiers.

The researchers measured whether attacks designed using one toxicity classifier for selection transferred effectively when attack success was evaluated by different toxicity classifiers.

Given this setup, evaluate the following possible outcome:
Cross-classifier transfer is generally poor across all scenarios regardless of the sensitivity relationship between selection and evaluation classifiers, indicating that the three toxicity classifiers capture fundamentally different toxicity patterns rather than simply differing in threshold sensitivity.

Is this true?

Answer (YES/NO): NO